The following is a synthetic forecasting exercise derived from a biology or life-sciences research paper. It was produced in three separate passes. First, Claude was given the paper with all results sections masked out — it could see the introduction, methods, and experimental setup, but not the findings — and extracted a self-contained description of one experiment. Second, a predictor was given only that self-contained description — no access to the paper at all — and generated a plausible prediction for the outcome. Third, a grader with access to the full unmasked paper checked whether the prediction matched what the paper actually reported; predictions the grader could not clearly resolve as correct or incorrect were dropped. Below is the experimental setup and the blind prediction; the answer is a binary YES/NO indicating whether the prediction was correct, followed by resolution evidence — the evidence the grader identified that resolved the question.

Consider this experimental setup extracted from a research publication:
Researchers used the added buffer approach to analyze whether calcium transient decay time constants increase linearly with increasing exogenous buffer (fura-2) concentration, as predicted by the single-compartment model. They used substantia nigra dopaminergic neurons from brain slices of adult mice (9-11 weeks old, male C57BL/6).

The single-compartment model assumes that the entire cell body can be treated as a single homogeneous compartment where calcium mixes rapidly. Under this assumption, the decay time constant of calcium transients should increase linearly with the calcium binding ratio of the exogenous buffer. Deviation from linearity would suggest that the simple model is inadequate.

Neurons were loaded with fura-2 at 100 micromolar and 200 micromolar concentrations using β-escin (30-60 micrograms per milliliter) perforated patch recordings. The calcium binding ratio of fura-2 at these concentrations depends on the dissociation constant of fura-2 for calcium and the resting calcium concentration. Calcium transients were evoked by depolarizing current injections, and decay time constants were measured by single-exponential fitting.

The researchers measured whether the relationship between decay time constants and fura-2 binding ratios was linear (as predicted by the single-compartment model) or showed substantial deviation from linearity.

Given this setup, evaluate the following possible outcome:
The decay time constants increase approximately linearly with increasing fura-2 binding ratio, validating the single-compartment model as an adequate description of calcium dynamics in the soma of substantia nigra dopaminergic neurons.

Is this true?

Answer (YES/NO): YES